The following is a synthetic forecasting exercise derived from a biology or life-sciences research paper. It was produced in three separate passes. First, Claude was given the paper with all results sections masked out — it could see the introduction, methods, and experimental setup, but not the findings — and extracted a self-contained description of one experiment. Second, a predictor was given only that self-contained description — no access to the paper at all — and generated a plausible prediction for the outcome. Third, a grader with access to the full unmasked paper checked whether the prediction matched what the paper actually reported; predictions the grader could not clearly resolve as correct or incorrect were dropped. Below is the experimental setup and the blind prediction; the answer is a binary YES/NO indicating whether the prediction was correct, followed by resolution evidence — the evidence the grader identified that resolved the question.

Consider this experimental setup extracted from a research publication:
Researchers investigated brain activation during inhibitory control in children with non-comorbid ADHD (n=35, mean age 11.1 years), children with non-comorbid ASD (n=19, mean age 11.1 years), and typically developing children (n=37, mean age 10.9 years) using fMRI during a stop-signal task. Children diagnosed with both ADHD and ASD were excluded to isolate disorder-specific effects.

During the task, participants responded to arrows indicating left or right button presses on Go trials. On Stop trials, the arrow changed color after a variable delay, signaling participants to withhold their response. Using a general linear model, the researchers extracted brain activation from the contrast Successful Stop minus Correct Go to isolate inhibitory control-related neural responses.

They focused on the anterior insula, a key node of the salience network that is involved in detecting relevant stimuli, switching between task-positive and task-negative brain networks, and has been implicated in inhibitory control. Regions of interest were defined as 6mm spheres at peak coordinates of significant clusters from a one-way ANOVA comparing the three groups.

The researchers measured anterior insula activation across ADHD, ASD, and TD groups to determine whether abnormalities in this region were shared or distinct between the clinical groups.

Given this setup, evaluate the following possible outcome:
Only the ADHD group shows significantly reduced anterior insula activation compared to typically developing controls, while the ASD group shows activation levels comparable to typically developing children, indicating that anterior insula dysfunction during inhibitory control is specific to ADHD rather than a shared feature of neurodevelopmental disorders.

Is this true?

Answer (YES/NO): NO